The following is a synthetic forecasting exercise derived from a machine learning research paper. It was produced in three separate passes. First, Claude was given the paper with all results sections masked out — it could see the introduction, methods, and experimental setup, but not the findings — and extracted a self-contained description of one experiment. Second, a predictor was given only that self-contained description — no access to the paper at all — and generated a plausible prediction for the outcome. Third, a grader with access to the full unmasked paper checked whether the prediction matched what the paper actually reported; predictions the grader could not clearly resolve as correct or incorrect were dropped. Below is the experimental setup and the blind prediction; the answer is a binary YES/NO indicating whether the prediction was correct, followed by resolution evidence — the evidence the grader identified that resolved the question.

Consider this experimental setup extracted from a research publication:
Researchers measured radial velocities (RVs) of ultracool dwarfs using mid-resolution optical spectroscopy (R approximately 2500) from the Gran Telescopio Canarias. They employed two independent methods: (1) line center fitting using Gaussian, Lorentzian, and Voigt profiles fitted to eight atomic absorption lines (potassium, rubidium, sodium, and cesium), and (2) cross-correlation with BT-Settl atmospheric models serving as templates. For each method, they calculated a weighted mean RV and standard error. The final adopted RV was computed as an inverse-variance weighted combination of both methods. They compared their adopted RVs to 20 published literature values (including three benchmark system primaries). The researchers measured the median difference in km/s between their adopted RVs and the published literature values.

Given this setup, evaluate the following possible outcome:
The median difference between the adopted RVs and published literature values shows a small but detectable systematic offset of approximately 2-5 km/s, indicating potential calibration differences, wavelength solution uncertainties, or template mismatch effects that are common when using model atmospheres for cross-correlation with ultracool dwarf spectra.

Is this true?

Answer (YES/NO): NO